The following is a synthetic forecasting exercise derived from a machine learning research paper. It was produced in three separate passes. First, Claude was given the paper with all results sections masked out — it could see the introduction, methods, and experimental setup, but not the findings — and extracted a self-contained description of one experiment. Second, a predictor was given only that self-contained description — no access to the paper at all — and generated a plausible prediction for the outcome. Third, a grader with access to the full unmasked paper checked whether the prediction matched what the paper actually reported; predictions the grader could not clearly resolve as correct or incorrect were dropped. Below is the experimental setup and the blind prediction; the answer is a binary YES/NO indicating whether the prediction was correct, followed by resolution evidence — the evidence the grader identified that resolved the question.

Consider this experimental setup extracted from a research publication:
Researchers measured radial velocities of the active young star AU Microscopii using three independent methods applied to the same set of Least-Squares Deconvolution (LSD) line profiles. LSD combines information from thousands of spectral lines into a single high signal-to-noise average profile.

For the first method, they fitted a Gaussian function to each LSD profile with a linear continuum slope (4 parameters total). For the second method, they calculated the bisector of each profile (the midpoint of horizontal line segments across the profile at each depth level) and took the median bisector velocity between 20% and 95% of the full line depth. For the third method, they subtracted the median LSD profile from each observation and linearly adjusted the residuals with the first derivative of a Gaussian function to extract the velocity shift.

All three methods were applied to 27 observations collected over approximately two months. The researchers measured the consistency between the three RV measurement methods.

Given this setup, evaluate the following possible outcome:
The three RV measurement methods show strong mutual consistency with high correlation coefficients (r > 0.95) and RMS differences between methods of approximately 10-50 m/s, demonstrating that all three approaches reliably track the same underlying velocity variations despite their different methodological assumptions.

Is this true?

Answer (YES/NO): NO